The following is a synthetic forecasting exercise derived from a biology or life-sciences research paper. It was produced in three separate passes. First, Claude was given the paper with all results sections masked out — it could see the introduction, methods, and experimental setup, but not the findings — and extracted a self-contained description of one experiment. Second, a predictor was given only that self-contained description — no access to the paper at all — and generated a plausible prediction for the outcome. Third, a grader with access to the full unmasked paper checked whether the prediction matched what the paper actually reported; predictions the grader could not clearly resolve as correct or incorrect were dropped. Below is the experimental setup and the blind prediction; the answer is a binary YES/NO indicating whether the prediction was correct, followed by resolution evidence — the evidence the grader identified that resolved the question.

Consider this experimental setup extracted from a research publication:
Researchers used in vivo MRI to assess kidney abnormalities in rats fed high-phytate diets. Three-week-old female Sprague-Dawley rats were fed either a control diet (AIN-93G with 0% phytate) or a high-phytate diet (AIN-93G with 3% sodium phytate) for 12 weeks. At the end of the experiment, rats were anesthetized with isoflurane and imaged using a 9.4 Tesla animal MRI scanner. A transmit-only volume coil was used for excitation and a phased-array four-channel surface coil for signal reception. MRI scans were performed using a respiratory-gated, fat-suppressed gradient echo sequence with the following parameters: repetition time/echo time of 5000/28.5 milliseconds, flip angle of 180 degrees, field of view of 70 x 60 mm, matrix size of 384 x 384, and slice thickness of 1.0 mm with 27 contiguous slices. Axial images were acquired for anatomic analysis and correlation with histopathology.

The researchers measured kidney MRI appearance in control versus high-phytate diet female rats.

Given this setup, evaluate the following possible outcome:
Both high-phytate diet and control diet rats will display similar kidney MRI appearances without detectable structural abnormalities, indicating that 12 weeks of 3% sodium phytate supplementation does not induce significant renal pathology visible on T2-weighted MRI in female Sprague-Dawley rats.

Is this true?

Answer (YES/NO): NO